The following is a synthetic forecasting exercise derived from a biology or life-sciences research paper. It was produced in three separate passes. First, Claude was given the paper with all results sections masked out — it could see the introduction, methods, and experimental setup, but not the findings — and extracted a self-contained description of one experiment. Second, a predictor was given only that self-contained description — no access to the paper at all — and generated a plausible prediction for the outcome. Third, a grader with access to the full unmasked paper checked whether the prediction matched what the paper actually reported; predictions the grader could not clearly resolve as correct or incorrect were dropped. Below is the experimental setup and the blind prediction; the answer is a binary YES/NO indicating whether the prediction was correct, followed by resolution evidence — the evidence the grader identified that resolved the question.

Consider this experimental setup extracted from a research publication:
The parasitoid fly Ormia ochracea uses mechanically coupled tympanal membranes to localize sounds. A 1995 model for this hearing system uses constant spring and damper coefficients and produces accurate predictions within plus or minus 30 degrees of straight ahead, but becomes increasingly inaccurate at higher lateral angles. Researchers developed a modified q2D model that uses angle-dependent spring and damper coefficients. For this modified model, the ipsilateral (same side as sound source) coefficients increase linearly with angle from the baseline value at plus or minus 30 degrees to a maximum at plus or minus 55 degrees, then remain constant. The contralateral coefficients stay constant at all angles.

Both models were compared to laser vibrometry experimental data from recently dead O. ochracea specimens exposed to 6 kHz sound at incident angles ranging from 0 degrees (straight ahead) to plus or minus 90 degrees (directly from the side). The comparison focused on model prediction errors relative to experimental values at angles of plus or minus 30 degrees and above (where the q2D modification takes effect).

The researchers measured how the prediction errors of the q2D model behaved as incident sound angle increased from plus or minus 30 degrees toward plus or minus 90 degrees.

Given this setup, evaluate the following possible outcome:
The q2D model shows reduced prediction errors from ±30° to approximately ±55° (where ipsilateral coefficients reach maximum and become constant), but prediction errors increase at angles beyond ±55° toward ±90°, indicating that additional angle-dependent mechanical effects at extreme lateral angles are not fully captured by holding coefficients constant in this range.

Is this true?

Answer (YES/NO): NO